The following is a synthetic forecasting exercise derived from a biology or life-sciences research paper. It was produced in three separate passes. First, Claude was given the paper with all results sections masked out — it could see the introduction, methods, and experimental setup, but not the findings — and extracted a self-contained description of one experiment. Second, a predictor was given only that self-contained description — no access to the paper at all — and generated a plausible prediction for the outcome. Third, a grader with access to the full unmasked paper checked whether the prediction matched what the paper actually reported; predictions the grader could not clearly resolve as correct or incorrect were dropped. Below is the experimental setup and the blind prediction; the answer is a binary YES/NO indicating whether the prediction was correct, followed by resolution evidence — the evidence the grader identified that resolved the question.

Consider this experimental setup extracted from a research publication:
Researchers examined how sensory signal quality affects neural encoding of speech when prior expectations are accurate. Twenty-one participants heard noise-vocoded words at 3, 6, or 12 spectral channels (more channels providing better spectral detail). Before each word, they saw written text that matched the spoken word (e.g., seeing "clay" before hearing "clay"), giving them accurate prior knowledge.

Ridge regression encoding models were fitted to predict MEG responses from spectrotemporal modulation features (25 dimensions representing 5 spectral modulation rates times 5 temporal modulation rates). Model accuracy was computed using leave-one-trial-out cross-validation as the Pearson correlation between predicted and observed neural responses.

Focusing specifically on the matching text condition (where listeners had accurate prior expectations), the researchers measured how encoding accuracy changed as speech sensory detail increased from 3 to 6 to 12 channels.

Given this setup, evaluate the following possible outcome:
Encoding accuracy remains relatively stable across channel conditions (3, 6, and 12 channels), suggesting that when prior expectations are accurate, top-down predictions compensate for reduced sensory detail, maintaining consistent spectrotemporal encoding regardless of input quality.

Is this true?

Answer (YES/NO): NO